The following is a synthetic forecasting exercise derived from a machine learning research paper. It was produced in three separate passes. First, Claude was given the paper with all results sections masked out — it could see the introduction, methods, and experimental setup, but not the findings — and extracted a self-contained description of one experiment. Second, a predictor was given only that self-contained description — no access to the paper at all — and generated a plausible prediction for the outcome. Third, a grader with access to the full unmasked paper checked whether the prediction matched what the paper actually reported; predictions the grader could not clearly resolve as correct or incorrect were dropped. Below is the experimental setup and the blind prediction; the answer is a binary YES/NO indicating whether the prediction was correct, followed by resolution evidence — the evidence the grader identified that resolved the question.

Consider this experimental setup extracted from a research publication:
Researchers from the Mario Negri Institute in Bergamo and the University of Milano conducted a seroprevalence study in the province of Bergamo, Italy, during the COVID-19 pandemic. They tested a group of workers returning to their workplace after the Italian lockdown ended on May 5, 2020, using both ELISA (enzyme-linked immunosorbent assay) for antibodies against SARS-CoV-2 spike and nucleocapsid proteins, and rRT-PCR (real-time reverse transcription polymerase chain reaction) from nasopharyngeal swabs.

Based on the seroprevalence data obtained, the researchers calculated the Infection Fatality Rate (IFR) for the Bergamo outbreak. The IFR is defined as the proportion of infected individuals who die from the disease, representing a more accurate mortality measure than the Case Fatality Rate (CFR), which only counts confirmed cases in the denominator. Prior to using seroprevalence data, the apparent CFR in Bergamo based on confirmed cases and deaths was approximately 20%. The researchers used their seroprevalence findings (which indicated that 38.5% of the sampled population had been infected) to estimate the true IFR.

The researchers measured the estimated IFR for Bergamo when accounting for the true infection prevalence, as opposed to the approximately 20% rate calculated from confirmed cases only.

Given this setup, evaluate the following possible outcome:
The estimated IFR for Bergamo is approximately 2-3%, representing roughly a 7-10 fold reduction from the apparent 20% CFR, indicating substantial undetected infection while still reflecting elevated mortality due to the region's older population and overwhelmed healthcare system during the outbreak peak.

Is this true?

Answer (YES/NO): NO